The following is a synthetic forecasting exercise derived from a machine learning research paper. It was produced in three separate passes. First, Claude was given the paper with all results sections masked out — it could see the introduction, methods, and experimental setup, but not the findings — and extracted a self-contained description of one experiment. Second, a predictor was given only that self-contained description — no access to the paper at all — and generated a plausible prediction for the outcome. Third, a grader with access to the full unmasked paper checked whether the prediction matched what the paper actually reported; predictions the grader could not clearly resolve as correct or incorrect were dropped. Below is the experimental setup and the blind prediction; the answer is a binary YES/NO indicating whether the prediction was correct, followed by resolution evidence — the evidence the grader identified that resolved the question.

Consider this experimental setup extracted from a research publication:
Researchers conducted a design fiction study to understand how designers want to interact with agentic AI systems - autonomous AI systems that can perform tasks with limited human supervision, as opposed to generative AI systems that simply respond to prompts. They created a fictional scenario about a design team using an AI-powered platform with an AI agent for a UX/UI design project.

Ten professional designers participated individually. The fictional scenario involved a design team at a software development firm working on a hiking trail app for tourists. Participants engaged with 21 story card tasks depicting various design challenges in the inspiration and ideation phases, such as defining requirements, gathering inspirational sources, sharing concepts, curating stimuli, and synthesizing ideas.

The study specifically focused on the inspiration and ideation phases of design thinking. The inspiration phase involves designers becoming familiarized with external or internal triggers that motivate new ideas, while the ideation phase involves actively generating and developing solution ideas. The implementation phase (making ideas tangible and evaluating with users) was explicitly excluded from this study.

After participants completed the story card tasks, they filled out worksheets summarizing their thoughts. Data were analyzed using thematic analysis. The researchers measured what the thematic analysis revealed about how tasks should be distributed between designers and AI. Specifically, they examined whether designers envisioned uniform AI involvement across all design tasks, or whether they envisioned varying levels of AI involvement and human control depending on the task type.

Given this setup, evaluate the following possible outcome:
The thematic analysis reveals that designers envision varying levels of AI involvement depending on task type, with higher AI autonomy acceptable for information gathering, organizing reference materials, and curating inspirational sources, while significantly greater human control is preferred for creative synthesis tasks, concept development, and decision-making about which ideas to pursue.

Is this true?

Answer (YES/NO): YES